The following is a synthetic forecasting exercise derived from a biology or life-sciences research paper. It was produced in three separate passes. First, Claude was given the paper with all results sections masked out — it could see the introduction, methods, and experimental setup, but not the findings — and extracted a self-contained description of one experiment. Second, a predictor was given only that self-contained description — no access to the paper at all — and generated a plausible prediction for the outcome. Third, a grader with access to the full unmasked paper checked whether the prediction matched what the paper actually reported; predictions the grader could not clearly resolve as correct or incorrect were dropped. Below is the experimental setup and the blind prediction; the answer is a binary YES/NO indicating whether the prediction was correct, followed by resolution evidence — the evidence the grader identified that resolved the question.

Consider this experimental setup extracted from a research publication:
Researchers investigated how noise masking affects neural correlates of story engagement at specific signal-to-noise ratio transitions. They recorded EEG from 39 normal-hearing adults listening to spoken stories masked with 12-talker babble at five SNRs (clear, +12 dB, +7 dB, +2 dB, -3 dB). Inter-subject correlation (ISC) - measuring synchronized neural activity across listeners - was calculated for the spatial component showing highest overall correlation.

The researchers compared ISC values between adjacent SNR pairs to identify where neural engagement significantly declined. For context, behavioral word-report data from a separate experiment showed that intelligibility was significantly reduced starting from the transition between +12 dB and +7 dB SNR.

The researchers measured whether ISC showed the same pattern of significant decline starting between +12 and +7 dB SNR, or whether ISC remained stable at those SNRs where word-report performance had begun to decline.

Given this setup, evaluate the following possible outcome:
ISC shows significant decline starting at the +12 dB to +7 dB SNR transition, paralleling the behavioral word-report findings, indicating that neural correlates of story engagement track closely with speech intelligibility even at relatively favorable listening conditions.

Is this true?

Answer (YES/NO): NO